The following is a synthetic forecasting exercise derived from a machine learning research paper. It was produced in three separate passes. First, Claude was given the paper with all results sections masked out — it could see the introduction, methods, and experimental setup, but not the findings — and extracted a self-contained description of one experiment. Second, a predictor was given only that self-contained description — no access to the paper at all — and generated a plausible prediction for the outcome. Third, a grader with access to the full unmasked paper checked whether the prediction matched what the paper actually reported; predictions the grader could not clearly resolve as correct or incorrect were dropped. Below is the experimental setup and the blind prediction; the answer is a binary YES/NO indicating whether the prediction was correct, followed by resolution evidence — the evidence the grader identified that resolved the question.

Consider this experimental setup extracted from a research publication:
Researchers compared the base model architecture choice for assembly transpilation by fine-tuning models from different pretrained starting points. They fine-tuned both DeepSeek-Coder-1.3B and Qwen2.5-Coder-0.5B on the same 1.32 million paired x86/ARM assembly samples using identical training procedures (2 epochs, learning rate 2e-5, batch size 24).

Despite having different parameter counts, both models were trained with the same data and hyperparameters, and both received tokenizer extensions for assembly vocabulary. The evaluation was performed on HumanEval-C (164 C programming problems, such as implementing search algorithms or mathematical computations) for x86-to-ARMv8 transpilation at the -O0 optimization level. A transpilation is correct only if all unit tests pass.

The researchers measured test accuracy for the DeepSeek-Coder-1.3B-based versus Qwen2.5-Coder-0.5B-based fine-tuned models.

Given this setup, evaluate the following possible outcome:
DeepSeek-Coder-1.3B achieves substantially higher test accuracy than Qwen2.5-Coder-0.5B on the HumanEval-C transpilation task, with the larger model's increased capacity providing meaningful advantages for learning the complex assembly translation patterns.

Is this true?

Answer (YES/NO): NO